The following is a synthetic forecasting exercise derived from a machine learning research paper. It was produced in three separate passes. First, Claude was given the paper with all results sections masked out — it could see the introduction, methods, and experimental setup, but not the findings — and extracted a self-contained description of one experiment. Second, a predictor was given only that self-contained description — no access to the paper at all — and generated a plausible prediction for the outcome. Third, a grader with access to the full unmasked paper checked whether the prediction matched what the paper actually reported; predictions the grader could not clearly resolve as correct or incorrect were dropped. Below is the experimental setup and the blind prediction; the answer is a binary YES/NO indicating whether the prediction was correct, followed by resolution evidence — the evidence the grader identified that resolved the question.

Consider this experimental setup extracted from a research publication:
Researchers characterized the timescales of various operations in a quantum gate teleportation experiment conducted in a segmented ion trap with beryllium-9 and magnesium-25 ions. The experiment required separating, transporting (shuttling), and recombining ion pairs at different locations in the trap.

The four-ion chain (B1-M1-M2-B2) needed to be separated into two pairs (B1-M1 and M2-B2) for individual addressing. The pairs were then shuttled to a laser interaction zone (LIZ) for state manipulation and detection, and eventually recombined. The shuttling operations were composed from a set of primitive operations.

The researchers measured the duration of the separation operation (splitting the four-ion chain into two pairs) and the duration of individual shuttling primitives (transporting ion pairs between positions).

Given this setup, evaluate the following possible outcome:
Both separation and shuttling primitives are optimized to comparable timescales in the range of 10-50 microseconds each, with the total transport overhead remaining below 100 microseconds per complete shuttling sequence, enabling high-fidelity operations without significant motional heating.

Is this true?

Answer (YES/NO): NO